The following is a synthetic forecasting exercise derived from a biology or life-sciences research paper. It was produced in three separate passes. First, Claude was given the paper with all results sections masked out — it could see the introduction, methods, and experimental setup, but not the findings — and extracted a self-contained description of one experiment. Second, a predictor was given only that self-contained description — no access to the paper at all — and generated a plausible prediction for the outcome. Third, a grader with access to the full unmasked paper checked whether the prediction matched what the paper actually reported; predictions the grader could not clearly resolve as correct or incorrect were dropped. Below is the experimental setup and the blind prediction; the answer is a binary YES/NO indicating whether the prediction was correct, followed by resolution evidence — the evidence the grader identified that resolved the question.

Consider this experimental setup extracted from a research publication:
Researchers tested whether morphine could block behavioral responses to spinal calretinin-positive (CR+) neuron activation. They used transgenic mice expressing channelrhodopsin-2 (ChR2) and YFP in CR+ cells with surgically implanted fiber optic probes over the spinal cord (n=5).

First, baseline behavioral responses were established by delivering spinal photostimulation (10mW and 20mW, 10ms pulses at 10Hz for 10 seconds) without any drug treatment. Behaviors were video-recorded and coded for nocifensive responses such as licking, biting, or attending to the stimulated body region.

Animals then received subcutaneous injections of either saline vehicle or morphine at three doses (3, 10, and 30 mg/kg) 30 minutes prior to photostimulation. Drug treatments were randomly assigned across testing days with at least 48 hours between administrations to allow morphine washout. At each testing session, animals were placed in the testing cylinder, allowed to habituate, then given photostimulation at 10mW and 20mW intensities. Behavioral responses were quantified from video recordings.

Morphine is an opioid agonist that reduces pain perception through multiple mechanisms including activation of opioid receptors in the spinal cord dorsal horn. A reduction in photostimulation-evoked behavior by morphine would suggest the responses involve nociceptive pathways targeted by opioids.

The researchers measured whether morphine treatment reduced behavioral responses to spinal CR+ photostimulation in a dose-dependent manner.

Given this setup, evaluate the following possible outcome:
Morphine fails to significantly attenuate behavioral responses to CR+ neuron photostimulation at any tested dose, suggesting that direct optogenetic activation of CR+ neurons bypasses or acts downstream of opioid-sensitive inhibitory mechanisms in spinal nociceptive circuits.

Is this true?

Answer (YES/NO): NO